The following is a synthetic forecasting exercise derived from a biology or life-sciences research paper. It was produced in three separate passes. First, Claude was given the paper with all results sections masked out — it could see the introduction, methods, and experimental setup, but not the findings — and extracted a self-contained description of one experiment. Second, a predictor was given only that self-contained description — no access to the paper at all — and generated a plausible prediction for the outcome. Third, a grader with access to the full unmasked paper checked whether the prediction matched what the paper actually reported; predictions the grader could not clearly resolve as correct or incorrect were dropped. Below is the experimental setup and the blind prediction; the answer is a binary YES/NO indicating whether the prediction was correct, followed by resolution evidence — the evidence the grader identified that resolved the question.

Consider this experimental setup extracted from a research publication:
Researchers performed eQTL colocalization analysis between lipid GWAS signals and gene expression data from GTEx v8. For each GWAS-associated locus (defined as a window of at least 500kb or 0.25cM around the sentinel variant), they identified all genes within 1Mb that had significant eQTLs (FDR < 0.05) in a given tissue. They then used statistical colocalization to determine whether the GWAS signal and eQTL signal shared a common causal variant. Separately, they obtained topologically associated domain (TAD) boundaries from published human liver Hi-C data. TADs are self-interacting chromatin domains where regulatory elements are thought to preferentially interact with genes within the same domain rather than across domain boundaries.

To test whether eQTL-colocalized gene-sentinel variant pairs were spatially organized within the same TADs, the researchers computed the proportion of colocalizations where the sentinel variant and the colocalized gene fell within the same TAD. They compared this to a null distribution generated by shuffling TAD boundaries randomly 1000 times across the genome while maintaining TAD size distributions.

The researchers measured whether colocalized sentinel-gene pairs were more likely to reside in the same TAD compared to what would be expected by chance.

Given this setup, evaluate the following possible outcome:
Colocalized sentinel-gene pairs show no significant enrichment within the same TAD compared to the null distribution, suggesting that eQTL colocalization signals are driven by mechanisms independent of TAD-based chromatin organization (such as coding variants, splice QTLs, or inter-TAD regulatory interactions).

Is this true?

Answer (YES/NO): NO